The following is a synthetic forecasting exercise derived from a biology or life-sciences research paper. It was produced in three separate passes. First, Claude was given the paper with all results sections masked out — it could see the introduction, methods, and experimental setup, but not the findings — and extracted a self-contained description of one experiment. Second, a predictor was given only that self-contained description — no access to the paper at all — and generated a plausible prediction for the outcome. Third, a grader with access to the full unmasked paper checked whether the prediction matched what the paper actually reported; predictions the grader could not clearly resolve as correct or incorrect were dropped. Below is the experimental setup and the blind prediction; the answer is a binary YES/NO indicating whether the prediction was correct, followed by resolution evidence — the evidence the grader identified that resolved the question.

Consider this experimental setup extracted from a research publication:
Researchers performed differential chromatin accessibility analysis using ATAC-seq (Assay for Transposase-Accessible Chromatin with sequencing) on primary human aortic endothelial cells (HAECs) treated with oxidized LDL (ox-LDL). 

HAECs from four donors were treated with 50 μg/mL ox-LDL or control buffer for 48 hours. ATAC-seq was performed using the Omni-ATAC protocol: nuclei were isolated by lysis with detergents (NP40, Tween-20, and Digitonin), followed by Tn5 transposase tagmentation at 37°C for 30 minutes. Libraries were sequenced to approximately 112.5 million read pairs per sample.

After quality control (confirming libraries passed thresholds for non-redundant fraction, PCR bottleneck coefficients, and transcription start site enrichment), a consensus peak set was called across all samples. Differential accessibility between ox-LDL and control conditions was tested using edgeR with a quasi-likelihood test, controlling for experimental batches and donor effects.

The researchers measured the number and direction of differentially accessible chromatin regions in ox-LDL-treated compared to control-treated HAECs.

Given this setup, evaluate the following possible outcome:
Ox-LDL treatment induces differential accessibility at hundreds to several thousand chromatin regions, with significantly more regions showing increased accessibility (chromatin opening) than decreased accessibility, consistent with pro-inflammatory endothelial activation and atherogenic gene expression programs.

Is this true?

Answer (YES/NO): NO